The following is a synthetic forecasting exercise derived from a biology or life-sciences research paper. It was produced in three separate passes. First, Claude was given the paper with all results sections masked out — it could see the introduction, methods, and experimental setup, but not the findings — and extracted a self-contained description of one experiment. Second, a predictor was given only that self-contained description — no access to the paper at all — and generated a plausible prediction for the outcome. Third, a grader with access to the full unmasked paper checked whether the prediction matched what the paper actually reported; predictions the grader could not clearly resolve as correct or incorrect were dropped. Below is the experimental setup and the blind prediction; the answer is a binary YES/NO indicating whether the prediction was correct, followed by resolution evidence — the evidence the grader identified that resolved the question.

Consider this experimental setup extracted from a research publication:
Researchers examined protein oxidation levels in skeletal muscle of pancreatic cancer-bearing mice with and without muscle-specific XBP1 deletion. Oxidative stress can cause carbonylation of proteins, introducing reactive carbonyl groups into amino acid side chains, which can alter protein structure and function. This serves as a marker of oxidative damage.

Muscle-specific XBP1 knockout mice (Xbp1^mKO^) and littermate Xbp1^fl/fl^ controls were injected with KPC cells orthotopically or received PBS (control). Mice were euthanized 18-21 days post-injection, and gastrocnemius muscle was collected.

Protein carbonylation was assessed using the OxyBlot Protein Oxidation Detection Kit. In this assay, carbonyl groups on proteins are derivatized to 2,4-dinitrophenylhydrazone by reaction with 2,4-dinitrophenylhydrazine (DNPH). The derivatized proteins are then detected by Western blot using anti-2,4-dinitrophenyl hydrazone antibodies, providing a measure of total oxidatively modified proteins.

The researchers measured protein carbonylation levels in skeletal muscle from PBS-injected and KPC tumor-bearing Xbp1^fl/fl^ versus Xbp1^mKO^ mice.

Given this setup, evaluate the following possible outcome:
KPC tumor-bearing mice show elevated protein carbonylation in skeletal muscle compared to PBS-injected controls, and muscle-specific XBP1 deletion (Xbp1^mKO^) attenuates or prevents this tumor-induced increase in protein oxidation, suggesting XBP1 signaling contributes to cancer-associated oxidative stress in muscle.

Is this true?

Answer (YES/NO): YES